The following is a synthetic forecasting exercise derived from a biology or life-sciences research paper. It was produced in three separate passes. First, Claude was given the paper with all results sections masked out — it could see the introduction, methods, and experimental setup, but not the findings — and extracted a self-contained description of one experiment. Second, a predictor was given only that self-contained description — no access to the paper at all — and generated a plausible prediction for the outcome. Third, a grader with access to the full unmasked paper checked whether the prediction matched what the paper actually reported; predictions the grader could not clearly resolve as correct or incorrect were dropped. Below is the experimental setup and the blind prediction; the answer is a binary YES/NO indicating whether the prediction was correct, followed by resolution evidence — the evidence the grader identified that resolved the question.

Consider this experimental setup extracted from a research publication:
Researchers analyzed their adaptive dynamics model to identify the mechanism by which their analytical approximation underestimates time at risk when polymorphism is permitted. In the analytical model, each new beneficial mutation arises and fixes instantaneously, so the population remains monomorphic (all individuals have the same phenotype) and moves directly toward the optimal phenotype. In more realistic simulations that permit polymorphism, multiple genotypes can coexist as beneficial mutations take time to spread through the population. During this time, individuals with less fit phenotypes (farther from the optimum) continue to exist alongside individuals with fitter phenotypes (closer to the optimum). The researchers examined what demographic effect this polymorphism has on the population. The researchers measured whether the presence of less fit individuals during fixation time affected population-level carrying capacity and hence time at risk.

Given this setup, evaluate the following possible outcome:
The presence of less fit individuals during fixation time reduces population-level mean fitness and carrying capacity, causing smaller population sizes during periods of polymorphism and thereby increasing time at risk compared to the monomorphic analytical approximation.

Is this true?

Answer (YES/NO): YES